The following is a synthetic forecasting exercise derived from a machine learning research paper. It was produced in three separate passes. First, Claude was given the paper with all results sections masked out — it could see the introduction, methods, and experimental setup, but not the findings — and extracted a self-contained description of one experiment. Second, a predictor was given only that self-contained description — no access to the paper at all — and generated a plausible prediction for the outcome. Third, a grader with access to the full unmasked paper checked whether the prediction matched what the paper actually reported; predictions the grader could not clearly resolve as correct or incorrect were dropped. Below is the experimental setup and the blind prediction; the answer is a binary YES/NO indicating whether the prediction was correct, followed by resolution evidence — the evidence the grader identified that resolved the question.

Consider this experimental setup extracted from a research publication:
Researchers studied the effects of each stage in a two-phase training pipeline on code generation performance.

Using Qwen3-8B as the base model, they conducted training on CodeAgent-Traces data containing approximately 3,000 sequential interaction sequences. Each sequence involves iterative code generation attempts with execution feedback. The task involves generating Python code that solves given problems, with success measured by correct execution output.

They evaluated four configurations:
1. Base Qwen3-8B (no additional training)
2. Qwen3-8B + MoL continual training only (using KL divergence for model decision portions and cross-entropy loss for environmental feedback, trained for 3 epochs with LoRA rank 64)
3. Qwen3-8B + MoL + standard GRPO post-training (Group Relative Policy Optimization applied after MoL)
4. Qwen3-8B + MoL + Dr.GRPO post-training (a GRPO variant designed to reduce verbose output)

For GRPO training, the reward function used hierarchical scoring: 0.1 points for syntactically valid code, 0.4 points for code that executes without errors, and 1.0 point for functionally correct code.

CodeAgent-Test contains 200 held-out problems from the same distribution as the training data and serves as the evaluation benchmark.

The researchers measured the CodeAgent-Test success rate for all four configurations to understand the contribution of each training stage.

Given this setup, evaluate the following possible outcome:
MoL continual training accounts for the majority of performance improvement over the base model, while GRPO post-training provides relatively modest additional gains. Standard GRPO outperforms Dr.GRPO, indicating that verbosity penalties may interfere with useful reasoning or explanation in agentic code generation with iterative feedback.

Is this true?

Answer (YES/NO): NO